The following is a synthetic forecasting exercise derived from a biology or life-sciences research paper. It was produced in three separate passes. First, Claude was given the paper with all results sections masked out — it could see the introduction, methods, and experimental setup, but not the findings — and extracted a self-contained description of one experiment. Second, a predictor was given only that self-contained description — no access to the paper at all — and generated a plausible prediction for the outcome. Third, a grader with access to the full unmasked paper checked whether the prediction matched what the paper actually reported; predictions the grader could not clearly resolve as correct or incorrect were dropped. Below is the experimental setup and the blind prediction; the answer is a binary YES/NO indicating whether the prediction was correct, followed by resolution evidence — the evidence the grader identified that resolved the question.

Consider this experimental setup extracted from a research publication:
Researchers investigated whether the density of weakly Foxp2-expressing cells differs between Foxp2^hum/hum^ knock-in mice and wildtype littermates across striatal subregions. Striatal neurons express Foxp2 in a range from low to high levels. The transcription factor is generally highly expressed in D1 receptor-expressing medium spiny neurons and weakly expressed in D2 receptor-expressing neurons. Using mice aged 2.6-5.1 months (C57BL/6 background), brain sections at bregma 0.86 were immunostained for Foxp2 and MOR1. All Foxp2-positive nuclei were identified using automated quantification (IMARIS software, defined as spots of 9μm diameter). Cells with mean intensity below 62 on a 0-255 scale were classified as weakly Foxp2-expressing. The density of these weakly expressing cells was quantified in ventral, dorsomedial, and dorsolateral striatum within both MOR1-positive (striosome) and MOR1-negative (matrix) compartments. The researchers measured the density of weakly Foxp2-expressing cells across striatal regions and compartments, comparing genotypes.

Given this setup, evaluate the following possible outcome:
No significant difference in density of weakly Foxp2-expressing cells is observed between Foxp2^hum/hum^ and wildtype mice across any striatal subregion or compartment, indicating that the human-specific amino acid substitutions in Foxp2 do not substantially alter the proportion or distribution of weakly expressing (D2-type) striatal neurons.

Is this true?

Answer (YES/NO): NO